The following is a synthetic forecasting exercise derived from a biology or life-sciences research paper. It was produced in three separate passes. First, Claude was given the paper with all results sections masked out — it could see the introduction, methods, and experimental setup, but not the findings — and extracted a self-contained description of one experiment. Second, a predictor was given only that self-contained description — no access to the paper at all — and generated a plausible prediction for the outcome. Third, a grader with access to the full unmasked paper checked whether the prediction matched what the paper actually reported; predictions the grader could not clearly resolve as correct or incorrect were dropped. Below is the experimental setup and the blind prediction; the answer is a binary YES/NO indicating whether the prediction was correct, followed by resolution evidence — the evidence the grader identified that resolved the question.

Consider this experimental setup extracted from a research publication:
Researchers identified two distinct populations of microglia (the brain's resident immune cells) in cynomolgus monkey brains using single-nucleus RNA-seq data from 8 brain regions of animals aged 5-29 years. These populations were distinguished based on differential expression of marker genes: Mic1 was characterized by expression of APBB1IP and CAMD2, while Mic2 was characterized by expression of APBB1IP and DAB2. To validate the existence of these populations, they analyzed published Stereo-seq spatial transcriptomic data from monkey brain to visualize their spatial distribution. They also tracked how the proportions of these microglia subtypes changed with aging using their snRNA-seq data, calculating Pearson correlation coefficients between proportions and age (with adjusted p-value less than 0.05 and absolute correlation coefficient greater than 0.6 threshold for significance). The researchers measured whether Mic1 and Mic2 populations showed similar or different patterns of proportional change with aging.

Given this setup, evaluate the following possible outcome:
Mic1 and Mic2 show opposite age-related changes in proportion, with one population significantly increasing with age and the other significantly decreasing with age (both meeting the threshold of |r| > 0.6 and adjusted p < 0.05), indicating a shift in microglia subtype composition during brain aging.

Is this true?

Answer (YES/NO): NO